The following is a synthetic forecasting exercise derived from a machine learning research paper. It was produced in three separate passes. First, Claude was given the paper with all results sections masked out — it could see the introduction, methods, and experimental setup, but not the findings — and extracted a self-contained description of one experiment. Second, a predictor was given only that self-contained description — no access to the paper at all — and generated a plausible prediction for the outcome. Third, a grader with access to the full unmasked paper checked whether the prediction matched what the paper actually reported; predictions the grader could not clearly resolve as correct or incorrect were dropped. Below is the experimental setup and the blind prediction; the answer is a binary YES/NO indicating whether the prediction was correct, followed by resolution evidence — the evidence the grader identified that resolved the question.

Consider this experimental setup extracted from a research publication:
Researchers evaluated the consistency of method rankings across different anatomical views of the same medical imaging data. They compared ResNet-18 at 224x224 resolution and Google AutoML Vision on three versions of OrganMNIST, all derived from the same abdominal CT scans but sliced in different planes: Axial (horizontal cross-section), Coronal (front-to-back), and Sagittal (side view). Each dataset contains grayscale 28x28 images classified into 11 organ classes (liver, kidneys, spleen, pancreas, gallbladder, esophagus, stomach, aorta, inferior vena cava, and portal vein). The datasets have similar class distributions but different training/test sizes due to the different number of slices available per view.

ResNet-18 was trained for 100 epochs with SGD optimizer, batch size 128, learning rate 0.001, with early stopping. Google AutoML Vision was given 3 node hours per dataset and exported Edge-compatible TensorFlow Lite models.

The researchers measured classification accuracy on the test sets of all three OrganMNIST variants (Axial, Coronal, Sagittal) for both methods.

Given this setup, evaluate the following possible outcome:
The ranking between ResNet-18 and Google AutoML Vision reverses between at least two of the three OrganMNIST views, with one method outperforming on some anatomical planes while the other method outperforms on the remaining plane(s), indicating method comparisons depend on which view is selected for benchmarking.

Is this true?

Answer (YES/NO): NO